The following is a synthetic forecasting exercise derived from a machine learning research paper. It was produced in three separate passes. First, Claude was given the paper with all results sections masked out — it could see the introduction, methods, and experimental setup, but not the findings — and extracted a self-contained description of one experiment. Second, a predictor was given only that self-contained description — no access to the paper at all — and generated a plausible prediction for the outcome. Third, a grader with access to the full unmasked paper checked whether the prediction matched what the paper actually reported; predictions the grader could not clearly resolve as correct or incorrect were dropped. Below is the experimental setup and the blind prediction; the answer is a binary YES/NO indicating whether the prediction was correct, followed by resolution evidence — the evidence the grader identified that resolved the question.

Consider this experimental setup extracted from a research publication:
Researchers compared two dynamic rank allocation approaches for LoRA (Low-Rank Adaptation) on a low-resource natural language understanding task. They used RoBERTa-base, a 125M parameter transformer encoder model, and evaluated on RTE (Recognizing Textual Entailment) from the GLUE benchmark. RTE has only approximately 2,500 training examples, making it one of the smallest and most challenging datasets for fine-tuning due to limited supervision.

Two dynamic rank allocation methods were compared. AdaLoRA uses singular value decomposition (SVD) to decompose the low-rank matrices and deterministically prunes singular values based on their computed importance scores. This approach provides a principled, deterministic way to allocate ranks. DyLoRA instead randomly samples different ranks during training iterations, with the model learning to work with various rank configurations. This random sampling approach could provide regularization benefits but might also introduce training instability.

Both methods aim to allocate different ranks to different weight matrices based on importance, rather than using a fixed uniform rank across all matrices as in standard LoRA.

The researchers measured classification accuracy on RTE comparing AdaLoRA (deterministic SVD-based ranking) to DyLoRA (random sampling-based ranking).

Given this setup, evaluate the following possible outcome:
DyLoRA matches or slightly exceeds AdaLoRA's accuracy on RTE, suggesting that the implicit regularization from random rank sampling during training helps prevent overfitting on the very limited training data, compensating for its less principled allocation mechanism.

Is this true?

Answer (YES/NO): YES